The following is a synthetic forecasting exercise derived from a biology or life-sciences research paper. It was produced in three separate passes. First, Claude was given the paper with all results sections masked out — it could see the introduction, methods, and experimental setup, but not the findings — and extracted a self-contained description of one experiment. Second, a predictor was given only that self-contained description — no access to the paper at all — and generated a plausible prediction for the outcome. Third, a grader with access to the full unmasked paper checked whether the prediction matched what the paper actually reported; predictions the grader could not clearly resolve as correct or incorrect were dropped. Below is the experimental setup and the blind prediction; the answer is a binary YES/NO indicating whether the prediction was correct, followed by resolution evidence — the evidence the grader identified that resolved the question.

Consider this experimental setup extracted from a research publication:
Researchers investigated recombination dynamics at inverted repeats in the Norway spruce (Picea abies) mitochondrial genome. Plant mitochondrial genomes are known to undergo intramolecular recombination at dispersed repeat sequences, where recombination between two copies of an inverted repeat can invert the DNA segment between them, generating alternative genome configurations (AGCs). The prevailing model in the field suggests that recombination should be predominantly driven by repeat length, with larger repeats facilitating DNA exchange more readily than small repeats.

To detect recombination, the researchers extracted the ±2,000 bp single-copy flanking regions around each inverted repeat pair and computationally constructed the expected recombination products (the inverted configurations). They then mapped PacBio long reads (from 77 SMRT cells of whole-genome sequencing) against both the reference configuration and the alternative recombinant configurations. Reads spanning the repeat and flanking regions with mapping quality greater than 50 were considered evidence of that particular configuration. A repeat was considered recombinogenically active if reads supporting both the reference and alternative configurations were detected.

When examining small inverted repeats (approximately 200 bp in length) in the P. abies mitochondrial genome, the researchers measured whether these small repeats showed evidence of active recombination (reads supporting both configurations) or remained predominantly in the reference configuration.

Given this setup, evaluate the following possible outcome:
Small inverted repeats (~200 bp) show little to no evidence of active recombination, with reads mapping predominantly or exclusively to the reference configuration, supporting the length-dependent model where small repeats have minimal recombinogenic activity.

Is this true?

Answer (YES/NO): NO